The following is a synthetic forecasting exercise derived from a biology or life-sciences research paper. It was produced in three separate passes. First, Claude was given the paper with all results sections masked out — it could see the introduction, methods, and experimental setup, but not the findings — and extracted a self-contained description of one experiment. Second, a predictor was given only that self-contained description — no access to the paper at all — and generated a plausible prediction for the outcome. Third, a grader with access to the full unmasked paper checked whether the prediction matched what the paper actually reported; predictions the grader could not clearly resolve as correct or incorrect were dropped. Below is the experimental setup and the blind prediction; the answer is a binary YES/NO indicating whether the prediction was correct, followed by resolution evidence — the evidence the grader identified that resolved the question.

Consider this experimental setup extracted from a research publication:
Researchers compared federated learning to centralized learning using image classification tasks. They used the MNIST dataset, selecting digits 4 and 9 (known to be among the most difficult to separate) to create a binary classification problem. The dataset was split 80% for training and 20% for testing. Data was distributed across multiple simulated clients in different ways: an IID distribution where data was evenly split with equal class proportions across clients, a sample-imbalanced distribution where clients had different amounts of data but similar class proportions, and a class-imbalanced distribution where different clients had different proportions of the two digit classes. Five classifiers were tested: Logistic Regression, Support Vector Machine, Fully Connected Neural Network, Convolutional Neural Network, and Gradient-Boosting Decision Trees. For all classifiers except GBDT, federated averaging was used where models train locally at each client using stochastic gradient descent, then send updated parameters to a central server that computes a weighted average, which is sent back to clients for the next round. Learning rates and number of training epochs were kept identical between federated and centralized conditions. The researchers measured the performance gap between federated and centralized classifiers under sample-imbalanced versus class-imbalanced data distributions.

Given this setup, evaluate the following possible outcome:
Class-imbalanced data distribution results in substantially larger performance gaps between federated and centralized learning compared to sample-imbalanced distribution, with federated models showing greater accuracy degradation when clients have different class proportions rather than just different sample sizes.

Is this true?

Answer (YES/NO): NO